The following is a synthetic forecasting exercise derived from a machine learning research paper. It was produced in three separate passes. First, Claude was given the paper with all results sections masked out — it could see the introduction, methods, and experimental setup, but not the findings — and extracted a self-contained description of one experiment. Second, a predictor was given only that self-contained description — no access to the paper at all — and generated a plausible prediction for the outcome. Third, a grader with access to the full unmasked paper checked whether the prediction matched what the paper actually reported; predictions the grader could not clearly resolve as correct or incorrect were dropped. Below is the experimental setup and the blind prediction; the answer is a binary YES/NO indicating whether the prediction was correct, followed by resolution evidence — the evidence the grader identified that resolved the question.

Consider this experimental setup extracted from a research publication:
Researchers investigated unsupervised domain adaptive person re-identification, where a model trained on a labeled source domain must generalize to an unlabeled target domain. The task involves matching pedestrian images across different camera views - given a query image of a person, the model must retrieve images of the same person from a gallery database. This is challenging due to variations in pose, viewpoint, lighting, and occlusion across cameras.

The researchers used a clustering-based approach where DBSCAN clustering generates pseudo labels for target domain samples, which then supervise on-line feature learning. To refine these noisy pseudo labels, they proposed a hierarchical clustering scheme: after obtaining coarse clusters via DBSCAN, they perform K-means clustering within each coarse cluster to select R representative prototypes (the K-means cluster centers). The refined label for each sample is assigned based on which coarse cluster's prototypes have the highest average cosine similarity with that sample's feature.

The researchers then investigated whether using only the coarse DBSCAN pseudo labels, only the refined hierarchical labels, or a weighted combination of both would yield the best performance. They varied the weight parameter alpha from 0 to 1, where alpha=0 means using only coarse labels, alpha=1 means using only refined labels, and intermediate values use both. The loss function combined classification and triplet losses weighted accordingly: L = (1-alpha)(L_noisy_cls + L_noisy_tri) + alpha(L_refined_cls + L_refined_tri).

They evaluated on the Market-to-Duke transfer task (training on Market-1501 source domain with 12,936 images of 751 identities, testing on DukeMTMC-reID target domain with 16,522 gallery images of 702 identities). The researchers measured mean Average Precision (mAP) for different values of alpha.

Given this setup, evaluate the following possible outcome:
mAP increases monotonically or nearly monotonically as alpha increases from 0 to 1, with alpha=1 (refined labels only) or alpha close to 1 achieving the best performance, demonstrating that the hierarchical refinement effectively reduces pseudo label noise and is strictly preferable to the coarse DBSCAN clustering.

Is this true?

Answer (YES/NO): NO